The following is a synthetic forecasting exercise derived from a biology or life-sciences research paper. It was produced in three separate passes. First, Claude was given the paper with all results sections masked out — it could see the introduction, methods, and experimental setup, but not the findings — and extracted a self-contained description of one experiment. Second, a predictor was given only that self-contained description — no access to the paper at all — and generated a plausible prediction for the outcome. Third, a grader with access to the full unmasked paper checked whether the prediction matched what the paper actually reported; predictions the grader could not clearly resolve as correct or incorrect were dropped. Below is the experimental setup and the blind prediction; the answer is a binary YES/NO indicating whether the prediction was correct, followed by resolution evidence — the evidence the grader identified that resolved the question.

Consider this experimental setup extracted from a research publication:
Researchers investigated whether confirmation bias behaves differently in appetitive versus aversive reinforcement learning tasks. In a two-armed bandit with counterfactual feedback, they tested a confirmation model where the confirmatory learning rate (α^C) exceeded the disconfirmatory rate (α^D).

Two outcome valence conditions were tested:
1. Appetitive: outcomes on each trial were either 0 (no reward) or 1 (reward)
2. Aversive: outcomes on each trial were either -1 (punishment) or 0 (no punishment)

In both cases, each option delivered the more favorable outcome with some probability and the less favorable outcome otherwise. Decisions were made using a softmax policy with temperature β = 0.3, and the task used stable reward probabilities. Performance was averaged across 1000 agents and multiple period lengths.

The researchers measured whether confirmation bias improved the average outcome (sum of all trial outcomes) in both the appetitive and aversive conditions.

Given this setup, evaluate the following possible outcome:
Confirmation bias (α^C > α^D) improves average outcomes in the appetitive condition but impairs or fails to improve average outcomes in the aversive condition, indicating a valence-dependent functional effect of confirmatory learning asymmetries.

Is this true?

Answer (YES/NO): NO